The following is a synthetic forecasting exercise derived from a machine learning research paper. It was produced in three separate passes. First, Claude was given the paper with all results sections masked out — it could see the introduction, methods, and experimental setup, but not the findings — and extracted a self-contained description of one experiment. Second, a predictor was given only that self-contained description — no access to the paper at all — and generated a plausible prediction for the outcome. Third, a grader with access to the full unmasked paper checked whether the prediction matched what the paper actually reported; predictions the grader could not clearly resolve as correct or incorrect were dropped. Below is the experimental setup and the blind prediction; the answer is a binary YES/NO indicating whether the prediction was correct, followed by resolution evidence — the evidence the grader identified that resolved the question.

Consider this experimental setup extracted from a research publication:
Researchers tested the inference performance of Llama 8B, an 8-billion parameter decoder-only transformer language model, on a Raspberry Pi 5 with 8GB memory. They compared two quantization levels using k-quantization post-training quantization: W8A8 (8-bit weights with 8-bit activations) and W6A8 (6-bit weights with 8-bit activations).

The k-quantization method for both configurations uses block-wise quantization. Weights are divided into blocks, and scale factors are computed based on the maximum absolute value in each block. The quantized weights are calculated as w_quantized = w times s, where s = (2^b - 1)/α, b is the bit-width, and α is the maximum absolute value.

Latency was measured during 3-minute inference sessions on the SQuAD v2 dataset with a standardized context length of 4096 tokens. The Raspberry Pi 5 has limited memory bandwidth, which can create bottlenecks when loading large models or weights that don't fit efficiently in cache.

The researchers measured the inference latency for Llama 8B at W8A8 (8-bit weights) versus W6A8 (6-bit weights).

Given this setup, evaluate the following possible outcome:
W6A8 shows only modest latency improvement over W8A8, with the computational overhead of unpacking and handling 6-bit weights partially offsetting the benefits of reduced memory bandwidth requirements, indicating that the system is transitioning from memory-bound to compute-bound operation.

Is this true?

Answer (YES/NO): NO